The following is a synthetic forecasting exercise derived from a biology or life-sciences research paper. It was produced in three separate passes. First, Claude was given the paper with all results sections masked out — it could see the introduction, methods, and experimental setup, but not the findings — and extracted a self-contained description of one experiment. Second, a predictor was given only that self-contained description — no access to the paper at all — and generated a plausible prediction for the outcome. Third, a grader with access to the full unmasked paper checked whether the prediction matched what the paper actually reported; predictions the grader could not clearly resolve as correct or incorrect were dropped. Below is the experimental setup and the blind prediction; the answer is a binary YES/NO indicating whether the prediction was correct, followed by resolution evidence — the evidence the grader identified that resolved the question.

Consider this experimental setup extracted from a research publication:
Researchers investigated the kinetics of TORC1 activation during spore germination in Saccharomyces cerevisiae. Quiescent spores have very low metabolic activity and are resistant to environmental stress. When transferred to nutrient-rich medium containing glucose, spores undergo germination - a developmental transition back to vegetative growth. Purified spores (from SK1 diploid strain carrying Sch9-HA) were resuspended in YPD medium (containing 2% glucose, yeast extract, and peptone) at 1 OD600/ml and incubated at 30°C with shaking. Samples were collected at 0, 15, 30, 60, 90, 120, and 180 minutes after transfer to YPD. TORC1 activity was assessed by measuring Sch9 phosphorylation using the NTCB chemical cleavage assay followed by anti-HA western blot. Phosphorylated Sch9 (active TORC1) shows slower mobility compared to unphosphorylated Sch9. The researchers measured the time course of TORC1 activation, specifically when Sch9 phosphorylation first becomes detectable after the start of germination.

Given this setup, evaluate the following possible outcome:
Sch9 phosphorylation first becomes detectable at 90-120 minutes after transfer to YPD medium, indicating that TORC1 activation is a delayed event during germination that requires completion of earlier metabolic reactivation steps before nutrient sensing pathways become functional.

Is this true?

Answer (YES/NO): NO